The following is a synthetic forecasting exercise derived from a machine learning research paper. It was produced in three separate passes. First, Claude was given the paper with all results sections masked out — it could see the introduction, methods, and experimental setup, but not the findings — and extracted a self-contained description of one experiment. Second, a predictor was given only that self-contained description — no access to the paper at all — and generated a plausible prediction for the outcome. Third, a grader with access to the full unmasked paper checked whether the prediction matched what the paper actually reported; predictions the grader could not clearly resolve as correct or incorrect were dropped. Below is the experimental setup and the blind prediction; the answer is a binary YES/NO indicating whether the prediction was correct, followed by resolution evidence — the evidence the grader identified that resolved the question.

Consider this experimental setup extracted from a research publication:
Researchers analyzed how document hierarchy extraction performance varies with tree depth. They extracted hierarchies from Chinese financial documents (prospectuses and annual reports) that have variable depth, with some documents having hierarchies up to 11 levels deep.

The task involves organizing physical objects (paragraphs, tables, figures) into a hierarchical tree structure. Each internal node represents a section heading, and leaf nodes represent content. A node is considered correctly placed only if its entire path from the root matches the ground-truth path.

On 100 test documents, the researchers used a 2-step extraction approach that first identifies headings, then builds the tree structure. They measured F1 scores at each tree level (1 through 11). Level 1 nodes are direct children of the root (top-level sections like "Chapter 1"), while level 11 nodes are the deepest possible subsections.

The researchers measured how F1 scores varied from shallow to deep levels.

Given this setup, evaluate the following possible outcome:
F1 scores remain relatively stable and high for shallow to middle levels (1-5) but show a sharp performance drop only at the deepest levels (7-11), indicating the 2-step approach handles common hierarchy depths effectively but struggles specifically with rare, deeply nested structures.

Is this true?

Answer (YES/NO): NO